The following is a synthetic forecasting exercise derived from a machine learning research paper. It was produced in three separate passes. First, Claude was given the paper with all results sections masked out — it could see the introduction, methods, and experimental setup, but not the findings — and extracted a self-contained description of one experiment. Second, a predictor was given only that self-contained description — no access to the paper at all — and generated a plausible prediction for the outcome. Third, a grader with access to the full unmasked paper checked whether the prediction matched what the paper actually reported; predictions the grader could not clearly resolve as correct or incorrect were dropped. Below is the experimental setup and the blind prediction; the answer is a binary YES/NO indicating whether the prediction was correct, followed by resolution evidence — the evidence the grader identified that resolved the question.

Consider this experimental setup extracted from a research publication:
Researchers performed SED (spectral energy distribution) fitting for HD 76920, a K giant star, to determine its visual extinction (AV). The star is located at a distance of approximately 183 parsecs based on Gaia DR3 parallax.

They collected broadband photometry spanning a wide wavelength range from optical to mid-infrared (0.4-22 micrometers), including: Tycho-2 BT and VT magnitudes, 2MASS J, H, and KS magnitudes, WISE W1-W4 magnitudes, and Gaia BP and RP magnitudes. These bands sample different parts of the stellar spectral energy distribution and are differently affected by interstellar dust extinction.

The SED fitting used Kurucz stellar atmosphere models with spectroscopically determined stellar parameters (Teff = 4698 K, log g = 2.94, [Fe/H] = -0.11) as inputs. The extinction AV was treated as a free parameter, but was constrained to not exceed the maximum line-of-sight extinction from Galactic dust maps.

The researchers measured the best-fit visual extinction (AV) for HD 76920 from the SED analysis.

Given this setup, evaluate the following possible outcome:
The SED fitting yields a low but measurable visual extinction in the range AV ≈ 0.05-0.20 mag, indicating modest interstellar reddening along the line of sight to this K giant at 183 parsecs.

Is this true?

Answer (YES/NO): YES